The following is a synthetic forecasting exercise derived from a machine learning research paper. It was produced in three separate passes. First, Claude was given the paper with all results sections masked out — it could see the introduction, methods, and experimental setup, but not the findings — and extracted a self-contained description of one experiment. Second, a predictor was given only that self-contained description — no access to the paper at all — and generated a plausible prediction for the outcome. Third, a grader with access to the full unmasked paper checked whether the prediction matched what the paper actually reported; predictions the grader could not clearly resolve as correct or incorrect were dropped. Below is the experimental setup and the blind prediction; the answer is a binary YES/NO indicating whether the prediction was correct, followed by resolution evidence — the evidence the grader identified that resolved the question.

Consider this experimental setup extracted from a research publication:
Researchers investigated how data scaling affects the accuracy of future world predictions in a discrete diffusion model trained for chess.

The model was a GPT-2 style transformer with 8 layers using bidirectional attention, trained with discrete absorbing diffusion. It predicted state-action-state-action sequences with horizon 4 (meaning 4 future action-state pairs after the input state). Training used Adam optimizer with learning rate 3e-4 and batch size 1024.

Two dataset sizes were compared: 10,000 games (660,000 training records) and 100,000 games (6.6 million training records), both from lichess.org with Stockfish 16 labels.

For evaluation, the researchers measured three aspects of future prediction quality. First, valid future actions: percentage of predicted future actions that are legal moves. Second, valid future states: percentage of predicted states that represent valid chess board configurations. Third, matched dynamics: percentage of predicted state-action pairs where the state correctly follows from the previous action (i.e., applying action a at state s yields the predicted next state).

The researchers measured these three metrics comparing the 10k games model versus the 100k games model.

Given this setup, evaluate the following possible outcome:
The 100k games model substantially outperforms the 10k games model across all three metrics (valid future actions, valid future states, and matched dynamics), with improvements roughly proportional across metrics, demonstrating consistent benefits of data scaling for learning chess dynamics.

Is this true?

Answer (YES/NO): YES